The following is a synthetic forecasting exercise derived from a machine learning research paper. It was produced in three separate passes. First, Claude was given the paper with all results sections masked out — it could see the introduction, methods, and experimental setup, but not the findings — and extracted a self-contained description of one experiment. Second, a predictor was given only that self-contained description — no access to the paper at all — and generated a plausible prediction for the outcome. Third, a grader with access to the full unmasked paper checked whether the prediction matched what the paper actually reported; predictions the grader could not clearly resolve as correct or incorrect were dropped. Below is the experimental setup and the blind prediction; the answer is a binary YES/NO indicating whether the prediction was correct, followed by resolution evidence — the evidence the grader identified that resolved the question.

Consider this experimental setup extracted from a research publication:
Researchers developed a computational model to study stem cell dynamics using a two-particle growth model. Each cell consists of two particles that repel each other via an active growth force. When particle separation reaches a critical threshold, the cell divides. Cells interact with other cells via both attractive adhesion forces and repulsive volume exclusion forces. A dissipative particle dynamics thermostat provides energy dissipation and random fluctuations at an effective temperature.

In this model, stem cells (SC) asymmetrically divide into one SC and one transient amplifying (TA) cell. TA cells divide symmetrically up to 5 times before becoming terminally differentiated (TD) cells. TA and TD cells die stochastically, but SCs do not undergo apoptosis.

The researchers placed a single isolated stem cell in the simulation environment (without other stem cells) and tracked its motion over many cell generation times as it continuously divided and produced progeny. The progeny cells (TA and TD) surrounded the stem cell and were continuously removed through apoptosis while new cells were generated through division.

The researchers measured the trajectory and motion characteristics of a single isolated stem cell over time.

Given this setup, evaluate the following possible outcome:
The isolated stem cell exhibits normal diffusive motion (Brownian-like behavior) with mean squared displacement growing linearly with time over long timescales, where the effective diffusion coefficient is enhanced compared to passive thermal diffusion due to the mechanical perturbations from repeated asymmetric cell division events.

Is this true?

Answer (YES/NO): NO